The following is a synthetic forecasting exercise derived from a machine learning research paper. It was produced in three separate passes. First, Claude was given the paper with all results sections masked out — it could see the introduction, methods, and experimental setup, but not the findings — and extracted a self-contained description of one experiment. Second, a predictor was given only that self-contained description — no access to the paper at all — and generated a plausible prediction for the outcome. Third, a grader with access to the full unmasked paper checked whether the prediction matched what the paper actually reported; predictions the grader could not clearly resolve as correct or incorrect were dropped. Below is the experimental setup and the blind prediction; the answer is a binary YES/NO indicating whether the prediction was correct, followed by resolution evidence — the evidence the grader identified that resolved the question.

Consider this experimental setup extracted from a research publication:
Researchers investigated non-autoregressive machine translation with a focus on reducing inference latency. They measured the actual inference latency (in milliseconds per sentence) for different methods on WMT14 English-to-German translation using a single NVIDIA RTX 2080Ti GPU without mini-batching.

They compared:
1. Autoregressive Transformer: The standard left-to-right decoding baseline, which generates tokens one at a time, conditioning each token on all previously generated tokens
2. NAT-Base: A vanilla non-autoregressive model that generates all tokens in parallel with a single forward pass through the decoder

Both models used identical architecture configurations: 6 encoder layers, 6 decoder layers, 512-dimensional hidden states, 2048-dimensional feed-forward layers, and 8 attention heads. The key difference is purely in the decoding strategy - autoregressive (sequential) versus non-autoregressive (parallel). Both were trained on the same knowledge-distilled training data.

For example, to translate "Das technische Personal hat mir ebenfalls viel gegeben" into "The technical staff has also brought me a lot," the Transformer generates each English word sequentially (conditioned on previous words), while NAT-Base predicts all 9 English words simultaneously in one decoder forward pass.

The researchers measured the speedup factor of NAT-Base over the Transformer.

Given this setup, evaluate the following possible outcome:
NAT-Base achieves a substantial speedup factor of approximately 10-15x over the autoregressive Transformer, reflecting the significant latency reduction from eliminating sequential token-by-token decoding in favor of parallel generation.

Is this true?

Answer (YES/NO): YES